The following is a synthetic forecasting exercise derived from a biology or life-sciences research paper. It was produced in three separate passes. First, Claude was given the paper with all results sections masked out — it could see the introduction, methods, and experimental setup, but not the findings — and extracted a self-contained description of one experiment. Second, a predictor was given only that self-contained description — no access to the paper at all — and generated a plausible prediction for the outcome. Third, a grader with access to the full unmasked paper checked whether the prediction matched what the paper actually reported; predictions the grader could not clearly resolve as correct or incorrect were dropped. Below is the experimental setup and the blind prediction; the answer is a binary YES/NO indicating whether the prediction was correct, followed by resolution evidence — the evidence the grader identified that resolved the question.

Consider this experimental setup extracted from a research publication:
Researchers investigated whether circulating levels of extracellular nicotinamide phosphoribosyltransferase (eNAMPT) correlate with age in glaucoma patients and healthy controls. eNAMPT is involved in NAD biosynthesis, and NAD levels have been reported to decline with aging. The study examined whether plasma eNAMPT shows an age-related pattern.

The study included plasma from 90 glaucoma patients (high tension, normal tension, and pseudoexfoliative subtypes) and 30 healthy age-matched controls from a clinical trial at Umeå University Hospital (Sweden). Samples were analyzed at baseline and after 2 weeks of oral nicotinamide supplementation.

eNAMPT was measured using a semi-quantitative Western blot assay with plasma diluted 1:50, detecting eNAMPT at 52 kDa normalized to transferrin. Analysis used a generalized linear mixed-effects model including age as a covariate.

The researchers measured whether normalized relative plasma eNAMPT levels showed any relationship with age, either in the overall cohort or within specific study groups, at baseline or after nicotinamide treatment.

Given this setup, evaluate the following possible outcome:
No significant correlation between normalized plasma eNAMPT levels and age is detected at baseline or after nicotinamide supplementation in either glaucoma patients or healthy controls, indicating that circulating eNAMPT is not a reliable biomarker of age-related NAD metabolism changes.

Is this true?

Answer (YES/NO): YES